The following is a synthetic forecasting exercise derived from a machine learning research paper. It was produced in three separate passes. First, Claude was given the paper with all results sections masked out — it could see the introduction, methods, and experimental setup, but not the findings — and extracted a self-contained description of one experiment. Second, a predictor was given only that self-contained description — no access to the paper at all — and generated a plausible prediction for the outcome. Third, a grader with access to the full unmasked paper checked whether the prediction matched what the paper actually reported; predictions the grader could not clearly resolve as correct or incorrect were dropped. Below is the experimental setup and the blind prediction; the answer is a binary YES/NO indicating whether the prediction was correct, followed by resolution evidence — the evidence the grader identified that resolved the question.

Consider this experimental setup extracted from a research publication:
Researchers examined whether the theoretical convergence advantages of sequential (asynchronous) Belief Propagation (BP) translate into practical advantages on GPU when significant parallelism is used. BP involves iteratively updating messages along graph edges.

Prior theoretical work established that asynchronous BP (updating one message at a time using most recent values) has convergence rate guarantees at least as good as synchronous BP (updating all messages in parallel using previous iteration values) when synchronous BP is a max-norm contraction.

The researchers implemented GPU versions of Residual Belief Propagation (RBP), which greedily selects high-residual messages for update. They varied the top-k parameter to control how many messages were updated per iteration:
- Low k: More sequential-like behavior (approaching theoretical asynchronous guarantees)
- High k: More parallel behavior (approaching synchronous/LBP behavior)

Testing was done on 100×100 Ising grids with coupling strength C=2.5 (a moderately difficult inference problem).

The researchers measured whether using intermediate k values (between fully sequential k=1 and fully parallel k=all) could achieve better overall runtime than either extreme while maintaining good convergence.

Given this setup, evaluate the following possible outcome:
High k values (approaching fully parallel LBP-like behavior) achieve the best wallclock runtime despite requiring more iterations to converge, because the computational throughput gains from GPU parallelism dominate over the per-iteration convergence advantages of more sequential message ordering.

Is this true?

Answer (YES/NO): NO